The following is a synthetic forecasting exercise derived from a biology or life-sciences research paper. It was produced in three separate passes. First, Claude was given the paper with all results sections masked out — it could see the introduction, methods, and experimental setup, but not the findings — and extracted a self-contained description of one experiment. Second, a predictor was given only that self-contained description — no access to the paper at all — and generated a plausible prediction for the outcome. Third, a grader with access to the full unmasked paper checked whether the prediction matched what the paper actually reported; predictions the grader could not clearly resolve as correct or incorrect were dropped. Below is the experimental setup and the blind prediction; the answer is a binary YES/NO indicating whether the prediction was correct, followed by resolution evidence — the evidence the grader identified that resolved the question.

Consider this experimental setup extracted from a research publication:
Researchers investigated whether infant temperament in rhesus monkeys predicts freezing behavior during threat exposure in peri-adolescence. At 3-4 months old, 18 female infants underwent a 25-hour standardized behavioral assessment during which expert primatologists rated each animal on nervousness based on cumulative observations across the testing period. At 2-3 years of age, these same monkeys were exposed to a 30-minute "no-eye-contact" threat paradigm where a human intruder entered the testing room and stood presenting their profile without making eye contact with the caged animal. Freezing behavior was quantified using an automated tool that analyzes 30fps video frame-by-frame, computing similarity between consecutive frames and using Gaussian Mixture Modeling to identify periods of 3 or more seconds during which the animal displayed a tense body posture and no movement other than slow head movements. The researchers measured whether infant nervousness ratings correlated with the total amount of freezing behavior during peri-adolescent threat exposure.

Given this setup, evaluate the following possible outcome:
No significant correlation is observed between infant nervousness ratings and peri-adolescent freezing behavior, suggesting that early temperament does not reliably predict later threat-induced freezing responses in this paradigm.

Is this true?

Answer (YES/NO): NO